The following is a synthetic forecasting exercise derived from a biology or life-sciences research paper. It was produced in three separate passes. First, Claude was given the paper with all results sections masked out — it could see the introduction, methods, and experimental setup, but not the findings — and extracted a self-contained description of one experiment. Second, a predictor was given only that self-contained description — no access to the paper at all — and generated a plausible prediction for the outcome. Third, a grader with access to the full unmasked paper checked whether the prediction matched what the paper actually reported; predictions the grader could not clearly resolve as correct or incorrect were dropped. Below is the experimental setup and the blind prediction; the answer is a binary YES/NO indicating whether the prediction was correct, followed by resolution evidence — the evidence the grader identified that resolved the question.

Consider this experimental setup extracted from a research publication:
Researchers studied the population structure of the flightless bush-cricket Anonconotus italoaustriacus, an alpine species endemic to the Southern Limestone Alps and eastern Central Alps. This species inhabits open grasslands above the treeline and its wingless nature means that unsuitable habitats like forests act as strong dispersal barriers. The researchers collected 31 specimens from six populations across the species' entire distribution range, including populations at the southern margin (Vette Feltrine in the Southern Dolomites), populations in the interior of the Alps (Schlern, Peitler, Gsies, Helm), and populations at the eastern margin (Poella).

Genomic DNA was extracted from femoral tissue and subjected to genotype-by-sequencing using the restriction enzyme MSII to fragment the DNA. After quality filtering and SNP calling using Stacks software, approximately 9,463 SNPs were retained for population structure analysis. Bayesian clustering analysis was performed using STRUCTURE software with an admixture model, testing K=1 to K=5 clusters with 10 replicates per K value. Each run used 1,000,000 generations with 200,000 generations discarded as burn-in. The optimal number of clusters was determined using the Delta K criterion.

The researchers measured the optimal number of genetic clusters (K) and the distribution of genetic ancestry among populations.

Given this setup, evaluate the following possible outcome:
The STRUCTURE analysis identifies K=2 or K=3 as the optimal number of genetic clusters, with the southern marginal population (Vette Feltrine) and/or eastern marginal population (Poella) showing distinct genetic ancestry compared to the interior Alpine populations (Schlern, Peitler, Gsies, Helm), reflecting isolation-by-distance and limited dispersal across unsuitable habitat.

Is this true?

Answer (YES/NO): NO